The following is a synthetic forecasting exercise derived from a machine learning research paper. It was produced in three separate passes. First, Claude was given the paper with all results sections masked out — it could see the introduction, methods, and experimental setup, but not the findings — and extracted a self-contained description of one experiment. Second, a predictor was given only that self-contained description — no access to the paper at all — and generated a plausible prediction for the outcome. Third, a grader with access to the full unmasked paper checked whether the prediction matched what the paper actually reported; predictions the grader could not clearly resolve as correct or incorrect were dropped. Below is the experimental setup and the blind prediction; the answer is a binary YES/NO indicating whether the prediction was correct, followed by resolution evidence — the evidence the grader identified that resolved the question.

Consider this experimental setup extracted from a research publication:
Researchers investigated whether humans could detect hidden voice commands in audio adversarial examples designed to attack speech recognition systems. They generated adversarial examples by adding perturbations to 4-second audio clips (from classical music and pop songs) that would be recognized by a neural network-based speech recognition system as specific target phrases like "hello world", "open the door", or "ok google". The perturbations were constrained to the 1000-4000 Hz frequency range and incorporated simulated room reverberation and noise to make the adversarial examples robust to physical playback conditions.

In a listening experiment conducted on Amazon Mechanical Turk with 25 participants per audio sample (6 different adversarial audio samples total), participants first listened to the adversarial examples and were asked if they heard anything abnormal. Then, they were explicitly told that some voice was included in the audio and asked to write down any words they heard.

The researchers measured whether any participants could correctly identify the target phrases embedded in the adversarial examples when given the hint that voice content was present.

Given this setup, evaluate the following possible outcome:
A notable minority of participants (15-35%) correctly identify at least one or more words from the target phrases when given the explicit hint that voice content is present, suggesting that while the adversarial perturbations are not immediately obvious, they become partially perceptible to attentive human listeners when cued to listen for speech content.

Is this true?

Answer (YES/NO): NO